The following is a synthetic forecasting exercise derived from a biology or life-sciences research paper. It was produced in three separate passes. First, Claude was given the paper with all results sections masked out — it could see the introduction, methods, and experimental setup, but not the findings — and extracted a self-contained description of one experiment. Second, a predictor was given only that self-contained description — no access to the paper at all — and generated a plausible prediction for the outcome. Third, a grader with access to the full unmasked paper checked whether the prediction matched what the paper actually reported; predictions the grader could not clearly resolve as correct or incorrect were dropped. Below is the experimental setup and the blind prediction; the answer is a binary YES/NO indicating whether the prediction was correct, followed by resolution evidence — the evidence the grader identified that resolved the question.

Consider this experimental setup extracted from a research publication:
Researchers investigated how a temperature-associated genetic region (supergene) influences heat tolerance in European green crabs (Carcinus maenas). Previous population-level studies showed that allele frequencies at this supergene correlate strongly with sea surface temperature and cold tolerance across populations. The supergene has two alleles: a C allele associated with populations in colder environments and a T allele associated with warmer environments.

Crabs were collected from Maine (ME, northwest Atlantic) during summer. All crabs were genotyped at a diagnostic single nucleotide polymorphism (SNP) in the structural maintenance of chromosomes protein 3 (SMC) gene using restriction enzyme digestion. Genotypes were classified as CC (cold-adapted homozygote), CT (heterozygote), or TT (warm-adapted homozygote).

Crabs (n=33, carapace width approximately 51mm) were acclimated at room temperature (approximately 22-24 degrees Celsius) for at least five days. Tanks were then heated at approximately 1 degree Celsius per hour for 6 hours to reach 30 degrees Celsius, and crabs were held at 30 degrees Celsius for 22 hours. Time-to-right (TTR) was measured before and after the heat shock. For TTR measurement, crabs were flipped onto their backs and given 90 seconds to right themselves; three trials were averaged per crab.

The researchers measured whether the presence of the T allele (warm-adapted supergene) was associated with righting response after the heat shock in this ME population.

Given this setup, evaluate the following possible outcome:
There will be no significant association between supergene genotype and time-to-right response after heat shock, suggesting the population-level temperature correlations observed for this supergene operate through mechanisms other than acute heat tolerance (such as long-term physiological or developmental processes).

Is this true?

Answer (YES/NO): NO